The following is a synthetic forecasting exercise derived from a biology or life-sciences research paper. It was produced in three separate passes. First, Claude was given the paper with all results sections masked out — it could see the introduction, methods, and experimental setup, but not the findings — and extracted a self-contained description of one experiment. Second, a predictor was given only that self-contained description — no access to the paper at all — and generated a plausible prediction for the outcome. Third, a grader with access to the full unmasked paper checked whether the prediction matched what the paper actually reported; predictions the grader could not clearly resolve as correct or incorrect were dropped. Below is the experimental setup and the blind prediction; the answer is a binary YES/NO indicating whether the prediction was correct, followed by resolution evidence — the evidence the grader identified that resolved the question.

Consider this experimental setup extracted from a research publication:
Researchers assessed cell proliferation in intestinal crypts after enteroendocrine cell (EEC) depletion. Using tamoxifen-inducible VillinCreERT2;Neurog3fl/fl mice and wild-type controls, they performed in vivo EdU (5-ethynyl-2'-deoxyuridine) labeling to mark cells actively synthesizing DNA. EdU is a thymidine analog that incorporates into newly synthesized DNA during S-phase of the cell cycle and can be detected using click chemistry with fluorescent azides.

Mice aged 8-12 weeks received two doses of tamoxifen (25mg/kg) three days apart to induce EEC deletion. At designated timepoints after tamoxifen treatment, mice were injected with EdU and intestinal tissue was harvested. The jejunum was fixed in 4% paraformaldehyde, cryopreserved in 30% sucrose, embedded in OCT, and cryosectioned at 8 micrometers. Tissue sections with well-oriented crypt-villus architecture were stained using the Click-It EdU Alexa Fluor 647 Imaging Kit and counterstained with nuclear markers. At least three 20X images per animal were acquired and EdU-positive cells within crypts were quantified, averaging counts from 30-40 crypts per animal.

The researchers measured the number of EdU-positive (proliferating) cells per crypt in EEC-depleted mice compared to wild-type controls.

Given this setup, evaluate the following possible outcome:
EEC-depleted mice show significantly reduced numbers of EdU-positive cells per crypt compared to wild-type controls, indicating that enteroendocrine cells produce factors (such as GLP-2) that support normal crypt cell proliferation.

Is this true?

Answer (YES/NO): NO